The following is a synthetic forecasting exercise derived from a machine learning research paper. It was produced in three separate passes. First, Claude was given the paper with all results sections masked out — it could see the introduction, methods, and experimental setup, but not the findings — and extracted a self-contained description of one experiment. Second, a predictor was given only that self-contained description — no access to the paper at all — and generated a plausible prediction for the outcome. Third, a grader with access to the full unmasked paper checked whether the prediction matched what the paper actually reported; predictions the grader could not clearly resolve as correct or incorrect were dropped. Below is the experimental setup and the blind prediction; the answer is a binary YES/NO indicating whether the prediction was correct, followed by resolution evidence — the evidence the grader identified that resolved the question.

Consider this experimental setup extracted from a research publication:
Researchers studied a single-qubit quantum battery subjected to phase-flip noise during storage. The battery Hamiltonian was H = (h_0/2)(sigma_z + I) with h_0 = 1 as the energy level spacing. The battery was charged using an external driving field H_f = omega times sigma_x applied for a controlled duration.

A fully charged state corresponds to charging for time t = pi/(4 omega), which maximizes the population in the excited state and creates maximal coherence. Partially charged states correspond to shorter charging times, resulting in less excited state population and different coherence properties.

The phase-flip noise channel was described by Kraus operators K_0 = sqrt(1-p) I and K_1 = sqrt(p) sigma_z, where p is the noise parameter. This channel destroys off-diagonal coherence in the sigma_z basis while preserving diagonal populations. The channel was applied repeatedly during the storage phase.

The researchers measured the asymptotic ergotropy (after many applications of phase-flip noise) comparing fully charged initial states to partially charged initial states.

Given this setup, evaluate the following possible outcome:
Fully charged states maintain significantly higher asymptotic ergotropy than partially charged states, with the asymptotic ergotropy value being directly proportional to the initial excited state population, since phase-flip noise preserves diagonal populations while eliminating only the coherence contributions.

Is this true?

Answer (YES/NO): NO